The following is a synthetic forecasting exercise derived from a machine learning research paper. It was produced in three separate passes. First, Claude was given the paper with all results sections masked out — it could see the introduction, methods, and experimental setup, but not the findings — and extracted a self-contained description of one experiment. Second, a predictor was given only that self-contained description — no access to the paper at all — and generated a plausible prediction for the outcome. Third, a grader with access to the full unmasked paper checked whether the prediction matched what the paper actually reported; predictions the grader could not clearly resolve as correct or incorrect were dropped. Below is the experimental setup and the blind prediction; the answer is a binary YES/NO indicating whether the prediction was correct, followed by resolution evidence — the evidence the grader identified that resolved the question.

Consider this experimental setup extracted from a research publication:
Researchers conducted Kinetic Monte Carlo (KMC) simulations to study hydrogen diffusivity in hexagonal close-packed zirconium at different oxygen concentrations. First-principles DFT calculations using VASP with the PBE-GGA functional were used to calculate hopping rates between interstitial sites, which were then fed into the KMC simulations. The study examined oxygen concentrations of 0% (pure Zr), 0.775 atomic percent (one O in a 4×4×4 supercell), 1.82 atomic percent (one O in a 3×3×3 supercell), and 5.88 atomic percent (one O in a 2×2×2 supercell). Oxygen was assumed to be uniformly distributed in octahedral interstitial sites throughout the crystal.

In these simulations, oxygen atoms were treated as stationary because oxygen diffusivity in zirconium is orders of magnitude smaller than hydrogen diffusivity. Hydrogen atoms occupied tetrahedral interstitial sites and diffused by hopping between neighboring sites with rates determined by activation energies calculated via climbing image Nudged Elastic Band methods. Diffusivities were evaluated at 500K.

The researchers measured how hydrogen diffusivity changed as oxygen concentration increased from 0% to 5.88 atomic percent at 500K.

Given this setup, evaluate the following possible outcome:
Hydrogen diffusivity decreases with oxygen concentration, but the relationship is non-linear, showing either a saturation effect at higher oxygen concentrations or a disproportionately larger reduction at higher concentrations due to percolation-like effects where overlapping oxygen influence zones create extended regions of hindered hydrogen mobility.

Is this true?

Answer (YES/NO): YES